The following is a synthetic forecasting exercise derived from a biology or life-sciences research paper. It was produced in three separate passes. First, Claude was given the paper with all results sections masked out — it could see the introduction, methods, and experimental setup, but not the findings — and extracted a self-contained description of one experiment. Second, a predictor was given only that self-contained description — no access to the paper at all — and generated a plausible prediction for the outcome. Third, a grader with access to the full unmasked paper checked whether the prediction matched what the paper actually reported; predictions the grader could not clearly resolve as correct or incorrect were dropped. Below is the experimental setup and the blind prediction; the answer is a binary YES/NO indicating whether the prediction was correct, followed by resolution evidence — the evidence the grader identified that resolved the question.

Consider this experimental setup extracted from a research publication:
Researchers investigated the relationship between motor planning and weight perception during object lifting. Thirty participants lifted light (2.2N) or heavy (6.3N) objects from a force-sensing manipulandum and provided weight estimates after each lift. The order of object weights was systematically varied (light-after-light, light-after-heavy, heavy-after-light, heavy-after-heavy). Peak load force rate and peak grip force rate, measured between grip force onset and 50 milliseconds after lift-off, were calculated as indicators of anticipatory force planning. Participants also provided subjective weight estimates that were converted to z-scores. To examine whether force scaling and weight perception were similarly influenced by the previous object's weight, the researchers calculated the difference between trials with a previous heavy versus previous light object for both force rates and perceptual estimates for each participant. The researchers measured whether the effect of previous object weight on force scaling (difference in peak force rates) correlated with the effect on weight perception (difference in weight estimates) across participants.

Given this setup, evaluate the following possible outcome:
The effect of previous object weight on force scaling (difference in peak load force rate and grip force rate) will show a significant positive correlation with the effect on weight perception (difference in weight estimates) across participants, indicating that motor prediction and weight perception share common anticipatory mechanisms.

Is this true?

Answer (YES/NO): NO